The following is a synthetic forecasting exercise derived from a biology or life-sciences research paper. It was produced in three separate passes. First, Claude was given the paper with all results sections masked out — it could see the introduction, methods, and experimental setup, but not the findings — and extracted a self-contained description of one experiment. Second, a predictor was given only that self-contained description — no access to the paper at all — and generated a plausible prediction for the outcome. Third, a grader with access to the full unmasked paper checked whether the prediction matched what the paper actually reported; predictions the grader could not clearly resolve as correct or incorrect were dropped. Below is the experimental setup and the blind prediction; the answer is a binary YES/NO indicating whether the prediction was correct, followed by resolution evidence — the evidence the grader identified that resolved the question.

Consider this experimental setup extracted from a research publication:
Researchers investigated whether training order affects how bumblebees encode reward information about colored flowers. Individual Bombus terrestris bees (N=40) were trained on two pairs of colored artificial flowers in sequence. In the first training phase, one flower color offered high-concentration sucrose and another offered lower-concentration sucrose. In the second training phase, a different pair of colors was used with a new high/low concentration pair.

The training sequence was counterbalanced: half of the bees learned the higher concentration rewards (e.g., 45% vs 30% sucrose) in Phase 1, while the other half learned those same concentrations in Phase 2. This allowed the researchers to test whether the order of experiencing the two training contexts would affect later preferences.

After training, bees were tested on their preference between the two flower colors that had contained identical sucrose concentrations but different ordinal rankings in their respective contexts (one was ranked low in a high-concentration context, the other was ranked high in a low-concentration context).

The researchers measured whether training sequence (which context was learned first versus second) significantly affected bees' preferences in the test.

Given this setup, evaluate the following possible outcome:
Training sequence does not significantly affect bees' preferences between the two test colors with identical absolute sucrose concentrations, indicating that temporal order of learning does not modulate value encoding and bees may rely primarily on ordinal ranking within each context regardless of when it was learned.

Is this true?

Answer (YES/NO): YES